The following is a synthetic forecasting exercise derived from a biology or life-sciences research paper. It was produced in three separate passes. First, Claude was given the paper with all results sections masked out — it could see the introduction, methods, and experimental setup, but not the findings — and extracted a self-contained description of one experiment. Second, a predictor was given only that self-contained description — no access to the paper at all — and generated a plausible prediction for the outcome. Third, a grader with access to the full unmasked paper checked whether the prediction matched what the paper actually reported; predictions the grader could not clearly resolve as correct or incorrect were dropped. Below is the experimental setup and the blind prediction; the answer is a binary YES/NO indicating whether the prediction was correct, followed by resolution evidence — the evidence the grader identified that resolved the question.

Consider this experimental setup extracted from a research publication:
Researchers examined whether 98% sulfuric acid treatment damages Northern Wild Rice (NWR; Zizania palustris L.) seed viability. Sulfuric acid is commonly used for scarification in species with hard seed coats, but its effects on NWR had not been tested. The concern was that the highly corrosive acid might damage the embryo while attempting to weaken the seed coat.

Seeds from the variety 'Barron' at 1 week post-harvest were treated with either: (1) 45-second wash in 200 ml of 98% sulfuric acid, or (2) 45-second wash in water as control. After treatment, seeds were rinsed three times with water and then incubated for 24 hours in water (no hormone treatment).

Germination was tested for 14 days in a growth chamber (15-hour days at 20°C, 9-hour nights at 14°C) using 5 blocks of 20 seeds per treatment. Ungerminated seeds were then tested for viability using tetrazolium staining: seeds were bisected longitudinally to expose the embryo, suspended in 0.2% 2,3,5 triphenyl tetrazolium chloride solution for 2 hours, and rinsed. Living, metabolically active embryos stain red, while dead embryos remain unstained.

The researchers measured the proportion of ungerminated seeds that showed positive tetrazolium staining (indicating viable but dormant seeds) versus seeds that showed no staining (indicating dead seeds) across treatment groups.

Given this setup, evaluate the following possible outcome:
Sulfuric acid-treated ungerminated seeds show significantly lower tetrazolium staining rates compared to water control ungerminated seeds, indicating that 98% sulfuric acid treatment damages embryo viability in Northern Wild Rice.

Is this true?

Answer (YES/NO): NO